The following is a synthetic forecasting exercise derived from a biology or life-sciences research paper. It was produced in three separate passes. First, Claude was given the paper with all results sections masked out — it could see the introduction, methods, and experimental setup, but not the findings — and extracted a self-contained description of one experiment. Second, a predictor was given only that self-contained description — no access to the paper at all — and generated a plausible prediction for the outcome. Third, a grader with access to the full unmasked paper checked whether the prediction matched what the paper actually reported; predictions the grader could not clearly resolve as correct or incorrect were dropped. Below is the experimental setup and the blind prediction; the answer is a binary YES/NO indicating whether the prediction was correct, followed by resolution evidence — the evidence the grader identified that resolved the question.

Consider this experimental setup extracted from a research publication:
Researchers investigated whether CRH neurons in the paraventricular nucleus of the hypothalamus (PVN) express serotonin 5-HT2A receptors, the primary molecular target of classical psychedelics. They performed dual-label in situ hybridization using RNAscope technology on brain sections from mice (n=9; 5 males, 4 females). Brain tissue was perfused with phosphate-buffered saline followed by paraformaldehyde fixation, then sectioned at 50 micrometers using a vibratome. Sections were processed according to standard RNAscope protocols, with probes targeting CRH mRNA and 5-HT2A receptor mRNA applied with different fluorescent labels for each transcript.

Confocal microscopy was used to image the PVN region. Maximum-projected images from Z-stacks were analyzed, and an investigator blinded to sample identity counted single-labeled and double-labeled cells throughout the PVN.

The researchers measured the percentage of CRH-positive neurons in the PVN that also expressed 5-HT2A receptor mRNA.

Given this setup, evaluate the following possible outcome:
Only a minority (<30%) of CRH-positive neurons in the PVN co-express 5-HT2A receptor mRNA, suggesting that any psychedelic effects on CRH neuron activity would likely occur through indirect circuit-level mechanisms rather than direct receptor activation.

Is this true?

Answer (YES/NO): NO